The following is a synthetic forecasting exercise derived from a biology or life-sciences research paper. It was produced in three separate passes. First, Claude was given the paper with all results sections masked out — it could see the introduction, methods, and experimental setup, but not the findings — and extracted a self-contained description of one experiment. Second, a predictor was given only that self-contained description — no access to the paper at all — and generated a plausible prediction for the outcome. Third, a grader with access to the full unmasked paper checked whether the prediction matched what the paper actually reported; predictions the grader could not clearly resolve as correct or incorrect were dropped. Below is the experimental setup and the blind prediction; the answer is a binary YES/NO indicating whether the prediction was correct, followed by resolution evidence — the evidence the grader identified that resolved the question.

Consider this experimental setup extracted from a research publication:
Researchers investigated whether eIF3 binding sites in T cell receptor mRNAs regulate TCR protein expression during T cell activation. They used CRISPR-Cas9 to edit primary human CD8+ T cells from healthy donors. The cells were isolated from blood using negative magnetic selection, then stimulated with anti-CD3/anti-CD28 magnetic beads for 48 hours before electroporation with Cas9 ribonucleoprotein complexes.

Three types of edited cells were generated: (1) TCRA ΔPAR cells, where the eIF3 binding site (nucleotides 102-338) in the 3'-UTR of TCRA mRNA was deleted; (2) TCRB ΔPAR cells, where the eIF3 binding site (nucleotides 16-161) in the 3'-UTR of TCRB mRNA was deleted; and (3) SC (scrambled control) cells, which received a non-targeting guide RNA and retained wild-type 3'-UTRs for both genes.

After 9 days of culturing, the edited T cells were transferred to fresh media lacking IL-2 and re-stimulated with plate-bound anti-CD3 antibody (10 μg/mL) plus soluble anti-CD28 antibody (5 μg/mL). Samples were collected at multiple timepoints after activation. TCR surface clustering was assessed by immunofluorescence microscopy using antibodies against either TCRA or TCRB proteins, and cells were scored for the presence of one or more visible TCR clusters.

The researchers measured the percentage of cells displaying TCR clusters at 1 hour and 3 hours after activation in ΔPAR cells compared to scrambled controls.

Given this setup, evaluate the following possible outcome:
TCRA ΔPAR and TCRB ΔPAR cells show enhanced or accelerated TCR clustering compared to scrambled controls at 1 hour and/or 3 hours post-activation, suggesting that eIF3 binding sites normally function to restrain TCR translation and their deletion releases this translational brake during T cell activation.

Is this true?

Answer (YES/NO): NO